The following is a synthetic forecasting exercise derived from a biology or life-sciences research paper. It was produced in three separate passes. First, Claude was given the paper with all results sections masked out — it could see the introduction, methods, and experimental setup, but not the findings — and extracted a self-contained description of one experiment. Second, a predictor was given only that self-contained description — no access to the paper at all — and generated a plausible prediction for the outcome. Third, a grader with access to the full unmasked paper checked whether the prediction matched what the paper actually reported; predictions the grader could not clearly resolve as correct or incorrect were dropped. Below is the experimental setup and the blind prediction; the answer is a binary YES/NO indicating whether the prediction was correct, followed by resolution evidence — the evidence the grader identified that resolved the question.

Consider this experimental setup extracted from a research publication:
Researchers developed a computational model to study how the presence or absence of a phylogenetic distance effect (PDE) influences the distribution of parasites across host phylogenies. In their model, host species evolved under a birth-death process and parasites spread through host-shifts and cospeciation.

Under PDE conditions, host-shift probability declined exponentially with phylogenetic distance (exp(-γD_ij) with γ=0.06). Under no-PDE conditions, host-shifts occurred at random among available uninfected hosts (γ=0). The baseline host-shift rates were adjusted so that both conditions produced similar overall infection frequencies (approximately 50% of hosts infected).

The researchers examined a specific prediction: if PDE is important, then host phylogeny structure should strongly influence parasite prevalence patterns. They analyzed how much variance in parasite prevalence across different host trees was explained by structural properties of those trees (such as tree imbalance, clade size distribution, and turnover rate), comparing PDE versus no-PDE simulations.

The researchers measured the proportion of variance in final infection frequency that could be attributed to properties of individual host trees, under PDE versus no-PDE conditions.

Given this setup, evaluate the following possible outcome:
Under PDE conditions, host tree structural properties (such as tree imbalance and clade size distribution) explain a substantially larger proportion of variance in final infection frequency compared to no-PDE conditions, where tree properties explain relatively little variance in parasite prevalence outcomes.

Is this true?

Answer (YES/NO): YES